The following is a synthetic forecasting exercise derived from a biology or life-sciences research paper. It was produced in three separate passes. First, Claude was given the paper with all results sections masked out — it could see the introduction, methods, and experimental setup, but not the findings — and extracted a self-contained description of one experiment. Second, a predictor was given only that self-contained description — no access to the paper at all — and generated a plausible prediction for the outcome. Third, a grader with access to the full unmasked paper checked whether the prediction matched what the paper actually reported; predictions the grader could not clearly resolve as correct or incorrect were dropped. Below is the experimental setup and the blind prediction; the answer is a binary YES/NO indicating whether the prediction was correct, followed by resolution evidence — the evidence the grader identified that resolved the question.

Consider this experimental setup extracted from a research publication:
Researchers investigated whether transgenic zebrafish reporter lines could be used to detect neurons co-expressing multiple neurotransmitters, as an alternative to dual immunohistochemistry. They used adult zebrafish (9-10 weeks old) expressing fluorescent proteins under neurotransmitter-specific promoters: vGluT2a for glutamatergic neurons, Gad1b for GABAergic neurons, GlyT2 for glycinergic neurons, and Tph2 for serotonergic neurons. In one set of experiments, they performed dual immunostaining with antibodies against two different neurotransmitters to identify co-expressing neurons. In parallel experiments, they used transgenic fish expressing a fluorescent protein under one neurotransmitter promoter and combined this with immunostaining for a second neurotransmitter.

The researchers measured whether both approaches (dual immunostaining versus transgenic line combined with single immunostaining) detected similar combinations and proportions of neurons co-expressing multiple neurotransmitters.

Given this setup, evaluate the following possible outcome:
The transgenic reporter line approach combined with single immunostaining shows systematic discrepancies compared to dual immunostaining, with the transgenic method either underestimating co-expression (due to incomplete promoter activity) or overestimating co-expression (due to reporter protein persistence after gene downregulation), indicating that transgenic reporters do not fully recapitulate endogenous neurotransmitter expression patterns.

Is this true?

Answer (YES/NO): NO